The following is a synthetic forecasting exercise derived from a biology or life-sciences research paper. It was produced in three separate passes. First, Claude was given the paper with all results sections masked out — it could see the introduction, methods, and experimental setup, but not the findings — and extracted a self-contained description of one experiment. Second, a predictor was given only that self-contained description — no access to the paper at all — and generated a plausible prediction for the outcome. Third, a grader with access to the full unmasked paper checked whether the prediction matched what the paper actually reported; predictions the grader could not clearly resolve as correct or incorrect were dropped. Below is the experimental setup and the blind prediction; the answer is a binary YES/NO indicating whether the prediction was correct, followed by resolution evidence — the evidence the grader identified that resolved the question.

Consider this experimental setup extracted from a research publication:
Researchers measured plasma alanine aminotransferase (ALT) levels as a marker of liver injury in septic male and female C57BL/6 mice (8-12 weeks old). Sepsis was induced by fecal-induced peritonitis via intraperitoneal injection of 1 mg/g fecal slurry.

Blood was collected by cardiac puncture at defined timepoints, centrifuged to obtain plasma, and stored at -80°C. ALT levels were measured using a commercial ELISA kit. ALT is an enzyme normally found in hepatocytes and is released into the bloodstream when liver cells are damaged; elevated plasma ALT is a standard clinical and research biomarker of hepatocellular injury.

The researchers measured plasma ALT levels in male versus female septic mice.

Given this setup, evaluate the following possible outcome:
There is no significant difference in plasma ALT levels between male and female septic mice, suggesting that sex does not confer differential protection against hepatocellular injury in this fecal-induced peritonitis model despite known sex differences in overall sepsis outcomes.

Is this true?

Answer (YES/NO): NO